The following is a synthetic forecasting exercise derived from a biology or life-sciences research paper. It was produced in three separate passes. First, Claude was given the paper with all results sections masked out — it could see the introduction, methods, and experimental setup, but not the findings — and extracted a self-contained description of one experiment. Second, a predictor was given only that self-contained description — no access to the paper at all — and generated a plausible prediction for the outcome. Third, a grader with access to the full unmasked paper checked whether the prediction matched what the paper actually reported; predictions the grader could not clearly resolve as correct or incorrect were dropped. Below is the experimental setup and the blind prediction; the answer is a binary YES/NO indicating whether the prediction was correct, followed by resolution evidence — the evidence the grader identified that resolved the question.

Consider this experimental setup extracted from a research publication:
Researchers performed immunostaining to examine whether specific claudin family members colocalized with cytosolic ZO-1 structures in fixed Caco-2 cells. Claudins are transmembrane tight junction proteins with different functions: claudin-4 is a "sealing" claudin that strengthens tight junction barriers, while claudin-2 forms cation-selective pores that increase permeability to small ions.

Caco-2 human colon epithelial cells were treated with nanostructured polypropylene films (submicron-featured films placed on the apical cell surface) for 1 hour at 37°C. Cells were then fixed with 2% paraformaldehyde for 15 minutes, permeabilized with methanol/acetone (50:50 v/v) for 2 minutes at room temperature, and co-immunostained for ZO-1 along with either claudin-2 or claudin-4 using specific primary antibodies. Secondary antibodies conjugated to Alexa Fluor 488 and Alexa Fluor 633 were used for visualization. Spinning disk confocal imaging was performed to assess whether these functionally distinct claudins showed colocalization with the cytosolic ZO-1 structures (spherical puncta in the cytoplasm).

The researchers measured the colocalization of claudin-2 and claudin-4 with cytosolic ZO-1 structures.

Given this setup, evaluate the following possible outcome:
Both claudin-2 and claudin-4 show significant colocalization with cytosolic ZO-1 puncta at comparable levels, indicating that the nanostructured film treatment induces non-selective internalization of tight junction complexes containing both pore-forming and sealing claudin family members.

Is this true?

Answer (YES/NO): NO